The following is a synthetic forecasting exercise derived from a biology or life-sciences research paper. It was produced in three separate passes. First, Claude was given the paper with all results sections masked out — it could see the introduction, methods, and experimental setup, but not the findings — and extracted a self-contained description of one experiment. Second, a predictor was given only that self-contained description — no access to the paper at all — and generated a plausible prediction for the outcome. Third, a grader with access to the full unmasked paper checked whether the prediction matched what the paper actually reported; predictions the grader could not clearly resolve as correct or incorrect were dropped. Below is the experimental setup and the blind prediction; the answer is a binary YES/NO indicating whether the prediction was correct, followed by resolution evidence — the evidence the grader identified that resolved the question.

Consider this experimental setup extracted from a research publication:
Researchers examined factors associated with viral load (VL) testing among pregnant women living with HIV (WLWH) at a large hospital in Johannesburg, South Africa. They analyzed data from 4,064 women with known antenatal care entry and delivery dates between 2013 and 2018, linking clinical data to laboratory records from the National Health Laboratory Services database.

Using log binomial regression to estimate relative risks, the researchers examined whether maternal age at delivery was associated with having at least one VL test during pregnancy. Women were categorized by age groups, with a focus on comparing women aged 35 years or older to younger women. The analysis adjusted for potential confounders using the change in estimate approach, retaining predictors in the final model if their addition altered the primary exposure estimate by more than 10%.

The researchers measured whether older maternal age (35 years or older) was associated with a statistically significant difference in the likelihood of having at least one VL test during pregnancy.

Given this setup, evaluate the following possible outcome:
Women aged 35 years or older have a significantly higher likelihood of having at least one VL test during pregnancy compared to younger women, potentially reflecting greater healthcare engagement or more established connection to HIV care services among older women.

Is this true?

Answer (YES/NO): YES